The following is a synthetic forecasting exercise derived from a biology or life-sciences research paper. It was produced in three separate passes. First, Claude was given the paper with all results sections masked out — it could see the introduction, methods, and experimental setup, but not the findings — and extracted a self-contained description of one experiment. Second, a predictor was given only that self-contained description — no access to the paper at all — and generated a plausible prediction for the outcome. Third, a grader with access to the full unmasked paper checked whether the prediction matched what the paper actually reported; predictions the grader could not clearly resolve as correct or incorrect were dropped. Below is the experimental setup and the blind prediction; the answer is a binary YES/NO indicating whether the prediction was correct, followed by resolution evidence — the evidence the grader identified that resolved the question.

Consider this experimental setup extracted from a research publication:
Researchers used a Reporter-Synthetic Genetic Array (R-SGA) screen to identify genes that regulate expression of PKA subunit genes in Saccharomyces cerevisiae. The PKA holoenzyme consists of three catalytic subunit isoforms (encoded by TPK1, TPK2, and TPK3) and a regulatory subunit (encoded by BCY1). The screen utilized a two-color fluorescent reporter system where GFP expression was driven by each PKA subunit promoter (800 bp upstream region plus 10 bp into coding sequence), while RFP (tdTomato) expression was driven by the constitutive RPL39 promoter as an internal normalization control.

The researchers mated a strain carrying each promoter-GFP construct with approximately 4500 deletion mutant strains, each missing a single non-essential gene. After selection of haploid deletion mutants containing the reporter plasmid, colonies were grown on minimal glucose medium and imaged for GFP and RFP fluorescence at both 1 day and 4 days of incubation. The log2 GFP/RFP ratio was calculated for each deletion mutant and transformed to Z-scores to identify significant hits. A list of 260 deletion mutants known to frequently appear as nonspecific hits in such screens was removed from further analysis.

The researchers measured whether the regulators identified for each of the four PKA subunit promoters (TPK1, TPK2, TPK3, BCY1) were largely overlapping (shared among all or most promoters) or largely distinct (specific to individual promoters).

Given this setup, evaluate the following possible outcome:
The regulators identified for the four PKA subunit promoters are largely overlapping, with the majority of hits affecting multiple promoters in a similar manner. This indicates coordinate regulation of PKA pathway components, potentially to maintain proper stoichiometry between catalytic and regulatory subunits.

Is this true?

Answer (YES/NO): NO